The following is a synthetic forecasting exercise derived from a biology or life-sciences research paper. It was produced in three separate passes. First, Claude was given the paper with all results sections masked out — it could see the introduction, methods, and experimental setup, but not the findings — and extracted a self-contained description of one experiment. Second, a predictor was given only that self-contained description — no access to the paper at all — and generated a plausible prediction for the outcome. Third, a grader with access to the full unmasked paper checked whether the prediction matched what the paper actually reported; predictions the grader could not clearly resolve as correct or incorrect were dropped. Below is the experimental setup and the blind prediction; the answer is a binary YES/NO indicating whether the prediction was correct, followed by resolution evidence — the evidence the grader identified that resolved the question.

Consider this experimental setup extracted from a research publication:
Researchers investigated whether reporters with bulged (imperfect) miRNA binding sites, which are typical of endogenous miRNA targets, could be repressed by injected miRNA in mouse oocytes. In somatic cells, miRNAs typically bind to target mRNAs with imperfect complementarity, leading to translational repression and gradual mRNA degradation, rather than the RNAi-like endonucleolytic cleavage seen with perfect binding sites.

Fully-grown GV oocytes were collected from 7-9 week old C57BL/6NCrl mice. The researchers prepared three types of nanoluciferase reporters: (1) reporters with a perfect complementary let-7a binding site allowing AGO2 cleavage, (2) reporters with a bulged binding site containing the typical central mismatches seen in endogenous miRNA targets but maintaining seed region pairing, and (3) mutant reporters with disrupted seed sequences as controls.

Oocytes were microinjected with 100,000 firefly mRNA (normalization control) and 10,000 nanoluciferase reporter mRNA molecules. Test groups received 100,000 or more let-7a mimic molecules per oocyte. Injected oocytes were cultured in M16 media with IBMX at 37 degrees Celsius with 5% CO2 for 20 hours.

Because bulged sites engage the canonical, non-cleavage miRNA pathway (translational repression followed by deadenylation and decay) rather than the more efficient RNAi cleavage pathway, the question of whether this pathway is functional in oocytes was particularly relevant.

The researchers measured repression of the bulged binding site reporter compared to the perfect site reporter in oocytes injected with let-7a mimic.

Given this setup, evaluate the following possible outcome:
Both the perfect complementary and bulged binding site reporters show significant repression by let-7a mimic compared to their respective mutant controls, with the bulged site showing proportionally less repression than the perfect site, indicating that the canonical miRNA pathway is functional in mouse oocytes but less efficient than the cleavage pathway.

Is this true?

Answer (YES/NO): YES